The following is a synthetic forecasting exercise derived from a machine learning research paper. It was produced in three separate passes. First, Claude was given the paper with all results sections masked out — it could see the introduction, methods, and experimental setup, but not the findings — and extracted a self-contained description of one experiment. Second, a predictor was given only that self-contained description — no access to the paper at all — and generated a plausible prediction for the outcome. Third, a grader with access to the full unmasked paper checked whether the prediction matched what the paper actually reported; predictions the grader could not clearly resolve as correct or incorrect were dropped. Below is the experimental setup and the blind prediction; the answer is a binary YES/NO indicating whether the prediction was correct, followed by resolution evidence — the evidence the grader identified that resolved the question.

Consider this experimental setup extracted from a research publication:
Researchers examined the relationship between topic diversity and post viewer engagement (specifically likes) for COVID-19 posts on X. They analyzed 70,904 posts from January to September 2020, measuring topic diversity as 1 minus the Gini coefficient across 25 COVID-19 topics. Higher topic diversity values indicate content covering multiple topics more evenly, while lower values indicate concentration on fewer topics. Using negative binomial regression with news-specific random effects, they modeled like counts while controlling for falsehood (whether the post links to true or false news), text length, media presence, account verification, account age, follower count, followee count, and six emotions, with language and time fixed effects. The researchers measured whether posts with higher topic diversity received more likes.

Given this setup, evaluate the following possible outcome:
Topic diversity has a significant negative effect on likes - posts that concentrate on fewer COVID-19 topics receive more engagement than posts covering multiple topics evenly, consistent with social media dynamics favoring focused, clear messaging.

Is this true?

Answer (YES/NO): NO